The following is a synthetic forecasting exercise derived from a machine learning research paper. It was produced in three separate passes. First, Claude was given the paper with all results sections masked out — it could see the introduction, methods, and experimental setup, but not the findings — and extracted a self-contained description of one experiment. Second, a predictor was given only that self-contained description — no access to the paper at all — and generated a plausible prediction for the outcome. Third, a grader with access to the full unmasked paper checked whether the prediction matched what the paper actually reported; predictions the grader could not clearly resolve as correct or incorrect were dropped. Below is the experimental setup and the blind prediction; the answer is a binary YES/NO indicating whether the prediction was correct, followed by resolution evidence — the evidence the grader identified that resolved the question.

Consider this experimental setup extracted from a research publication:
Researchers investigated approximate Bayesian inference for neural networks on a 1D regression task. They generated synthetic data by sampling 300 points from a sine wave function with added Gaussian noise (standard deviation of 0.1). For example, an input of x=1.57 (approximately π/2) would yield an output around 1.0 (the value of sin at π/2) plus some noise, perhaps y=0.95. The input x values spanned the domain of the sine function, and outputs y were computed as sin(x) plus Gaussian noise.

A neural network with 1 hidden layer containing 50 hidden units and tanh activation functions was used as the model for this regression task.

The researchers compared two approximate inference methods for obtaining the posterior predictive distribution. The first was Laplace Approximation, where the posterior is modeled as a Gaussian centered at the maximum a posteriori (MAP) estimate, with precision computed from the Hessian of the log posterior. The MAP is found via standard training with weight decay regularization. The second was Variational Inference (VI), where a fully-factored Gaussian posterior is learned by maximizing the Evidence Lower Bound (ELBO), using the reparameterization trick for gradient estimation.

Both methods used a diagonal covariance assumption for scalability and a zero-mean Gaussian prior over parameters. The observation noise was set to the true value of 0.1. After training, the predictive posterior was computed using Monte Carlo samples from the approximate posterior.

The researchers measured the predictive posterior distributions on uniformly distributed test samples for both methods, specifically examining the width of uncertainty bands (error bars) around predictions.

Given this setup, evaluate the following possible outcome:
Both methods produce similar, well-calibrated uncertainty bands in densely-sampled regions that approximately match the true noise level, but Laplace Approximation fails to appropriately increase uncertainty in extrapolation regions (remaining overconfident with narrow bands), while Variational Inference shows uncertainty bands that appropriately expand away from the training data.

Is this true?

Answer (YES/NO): NO